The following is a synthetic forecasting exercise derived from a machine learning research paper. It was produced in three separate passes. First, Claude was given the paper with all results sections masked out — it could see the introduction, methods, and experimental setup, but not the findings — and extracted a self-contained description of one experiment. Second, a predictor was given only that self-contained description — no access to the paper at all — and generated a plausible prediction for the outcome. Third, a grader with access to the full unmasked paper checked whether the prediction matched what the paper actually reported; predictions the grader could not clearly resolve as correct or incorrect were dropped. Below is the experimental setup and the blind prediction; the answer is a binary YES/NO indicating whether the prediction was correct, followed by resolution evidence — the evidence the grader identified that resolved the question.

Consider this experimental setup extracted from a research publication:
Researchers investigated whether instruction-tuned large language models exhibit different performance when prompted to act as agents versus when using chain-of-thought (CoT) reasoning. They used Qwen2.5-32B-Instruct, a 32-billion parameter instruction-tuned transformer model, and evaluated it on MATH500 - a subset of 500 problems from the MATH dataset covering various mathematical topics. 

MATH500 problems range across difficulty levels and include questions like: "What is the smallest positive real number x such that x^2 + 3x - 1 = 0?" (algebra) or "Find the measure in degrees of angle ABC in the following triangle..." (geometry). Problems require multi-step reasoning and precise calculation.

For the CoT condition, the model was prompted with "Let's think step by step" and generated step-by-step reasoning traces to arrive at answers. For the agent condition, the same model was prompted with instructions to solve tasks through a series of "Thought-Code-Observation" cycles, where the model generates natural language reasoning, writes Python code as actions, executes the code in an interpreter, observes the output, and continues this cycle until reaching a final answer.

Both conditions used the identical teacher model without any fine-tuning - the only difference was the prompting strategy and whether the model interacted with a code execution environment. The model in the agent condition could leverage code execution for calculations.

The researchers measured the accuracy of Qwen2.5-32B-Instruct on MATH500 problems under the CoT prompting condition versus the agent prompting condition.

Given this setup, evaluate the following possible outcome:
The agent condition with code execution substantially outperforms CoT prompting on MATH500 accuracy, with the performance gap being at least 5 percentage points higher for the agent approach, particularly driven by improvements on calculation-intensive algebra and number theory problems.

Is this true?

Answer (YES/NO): NO